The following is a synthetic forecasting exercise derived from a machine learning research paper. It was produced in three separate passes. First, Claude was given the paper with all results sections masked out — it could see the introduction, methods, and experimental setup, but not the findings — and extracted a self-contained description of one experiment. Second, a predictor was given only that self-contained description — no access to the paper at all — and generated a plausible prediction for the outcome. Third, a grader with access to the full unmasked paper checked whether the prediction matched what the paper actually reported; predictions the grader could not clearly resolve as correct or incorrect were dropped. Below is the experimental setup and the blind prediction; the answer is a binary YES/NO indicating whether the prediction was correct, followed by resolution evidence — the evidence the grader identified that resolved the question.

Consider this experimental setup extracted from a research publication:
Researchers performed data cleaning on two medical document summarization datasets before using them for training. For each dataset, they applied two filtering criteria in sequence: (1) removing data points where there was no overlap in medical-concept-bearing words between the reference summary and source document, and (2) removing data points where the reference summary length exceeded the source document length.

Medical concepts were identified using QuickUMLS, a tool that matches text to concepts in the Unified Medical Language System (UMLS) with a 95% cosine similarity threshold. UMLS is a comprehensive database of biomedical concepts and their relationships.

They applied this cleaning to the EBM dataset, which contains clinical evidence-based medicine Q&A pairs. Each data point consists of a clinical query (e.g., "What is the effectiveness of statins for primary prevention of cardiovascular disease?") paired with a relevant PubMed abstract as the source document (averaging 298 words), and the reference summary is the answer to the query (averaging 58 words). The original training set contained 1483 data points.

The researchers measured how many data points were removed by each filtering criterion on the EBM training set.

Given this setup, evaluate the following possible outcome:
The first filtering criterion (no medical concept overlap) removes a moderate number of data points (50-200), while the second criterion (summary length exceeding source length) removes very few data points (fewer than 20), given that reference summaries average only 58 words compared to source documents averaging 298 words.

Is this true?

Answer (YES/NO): NO